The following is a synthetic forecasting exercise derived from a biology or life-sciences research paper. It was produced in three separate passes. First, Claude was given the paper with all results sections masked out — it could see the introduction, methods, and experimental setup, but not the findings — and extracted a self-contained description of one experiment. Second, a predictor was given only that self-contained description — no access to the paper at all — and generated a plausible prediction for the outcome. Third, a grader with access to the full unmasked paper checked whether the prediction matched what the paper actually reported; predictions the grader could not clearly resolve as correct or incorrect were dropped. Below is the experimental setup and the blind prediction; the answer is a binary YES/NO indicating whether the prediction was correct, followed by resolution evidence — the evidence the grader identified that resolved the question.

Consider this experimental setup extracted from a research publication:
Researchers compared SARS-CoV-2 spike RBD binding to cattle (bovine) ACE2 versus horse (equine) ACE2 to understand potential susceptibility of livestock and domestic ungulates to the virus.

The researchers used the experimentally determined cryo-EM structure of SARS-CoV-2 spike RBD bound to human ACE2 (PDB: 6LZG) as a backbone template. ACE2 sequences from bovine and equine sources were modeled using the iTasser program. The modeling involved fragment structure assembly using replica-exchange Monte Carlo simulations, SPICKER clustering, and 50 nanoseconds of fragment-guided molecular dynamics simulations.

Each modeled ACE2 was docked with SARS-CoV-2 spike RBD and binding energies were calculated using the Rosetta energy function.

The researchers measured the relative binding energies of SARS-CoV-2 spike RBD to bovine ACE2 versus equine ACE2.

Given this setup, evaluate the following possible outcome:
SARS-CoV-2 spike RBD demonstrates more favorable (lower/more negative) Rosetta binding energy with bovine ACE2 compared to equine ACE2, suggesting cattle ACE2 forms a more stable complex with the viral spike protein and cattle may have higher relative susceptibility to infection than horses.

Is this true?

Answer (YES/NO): NO